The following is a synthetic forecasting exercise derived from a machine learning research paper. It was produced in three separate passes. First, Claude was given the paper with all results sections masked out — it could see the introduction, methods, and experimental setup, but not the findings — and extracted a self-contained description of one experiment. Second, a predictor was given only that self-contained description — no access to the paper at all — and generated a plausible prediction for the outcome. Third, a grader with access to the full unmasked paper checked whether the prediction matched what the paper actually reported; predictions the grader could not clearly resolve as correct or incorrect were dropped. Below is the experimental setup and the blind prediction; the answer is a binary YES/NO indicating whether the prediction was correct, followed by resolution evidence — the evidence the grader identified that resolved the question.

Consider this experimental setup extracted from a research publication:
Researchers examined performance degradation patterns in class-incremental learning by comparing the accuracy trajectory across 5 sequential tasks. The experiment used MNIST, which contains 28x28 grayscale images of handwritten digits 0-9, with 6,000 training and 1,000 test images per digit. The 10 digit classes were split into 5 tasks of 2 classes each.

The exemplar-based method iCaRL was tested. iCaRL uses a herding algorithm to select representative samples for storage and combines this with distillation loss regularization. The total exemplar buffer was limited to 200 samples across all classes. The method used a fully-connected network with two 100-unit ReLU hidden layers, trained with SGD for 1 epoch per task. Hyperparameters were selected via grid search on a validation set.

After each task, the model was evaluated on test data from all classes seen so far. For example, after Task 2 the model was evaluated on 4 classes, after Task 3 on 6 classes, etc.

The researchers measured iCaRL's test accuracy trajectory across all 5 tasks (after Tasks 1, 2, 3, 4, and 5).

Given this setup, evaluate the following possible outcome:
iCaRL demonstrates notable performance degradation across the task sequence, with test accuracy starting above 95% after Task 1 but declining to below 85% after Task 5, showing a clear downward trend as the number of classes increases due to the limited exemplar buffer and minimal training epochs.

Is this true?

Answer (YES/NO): YES